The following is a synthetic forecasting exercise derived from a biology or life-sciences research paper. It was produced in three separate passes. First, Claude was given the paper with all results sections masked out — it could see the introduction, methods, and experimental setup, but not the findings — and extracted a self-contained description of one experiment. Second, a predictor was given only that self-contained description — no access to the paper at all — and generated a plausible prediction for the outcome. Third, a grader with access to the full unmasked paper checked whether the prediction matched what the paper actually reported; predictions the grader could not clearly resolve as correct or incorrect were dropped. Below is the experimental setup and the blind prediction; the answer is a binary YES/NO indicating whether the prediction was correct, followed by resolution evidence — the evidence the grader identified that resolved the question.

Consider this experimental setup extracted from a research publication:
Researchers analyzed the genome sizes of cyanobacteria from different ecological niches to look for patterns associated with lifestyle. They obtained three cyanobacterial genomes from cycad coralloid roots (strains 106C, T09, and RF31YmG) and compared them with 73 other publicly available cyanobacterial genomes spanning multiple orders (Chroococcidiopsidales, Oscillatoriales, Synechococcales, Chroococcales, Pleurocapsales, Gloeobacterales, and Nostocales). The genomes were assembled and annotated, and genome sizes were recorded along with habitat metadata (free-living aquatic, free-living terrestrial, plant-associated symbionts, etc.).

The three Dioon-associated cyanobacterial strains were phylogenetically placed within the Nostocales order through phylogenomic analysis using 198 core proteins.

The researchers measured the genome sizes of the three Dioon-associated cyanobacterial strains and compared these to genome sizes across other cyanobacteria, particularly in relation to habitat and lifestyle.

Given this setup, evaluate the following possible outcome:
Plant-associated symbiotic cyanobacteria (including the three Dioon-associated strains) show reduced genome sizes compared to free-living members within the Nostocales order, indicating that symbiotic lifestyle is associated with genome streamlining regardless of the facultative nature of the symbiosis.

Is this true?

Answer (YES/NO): NO